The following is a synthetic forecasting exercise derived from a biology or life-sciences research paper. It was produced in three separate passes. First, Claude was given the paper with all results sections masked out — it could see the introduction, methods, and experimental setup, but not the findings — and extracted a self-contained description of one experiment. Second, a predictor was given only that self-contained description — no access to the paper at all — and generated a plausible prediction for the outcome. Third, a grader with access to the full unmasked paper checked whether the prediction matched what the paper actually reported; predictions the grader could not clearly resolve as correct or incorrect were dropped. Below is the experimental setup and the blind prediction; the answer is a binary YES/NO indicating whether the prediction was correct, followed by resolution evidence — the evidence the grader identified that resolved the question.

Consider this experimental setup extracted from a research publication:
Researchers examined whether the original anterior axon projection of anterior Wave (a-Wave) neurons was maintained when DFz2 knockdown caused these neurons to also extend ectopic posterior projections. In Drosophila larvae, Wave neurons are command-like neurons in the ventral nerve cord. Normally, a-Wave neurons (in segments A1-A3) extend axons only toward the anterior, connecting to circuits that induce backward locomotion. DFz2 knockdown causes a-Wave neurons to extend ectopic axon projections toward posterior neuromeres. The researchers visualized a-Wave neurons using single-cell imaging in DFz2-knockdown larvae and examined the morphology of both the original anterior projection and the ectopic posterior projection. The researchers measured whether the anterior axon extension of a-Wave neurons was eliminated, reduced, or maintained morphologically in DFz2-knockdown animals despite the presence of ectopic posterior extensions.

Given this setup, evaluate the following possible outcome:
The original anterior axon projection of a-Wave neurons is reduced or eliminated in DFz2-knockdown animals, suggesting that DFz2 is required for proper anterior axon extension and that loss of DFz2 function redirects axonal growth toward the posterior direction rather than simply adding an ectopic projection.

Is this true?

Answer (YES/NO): NO